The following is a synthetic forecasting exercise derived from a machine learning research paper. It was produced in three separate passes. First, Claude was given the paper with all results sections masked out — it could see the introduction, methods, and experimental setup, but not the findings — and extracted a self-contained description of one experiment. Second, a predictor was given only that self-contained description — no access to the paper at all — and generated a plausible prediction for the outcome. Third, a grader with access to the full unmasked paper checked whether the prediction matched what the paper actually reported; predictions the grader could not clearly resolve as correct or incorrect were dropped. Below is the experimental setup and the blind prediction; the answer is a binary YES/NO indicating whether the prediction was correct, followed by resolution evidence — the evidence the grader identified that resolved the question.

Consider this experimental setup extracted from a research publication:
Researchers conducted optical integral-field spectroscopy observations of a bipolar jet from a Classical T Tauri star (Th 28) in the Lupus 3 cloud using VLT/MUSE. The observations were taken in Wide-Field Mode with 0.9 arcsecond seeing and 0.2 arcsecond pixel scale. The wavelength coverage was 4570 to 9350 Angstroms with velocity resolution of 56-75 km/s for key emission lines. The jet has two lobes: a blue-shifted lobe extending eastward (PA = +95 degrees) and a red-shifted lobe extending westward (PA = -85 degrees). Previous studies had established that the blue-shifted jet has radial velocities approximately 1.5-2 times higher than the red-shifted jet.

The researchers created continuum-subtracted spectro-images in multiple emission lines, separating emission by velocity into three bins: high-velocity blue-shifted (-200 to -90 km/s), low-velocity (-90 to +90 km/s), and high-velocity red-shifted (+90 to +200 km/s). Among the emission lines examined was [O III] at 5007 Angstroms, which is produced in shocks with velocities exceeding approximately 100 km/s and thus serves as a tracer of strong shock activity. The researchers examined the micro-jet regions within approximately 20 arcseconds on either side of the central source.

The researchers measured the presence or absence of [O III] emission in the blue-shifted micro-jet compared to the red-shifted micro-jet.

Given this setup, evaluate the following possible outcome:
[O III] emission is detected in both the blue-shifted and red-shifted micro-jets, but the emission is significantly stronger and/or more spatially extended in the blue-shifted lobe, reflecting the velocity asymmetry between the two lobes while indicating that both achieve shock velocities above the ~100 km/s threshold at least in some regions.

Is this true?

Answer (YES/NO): NO